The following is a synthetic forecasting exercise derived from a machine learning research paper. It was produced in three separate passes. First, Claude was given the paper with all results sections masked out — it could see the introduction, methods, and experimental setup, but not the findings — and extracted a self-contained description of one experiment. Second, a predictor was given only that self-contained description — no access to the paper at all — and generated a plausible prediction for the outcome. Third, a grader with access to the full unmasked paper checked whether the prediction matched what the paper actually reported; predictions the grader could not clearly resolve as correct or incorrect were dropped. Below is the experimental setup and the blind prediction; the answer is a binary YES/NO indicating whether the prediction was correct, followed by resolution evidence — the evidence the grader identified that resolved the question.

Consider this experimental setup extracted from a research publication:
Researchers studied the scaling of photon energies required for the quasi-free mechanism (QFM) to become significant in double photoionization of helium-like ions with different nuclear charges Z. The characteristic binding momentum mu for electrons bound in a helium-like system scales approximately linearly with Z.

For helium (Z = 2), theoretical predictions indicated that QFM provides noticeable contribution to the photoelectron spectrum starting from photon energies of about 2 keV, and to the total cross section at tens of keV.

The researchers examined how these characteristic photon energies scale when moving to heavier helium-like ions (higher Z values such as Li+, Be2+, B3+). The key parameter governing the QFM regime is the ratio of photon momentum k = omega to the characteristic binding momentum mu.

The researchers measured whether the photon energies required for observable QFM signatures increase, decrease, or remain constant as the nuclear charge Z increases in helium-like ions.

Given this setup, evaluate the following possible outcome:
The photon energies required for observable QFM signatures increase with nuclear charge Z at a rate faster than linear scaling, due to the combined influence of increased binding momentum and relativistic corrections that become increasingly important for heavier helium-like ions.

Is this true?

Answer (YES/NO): NO